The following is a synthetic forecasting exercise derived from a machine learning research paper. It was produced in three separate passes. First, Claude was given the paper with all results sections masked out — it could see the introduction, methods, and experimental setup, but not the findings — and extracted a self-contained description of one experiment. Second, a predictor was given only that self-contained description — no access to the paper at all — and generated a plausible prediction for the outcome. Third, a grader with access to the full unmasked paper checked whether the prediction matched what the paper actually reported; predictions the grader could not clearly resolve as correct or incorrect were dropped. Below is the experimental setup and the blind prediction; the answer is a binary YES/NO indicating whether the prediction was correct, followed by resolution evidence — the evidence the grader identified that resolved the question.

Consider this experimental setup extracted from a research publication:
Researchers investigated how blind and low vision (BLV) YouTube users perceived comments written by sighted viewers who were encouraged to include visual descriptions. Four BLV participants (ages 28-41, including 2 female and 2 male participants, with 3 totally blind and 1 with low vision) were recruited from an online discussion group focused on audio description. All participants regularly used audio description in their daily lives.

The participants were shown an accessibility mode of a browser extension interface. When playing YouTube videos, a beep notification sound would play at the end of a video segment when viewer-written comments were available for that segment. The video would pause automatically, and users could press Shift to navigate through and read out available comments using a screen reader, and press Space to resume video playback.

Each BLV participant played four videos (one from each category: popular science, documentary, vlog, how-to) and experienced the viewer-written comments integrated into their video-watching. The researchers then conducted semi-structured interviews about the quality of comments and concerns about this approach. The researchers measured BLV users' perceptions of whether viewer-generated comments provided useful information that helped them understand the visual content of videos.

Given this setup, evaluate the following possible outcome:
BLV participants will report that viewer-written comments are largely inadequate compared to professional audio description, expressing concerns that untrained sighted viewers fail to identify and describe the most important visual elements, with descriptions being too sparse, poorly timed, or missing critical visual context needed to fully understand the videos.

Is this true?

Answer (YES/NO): NO